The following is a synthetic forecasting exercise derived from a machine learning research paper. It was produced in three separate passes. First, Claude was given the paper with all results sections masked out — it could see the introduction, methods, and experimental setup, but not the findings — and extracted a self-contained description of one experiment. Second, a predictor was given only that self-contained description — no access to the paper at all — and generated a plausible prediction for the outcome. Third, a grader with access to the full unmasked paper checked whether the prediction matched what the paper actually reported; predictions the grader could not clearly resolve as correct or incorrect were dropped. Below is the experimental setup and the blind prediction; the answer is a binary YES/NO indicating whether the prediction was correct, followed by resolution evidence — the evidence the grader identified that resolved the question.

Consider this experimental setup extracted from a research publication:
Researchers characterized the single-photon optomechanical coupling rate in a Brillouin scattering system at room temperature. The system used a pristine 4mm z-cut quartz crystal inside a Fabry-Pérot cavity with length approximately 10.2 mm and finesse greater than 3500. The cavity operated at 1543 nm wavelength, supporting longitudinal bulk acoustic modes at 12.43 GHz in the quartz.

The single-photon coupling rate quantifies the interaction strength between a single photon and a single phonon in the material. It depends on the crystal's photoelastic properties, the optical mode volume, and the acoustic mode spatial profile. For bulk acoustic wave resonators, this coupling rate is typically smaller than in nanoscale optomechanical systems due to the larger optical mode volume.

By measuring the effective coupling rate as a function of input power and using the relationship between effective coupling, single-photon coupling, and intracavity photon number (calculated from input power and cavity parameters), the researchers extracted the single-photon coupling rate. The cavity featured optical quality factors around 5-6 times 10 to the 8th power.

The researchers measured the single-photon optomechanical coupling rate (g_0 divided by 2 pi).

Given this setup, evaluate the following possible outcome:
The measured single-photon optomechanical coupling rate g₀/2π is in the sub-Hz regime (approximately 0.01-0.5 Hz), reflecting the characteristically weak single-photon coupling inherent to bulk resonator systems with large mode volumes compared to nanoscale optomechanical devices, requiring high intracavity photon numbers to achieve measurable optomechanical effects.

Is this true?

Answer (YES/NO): NO